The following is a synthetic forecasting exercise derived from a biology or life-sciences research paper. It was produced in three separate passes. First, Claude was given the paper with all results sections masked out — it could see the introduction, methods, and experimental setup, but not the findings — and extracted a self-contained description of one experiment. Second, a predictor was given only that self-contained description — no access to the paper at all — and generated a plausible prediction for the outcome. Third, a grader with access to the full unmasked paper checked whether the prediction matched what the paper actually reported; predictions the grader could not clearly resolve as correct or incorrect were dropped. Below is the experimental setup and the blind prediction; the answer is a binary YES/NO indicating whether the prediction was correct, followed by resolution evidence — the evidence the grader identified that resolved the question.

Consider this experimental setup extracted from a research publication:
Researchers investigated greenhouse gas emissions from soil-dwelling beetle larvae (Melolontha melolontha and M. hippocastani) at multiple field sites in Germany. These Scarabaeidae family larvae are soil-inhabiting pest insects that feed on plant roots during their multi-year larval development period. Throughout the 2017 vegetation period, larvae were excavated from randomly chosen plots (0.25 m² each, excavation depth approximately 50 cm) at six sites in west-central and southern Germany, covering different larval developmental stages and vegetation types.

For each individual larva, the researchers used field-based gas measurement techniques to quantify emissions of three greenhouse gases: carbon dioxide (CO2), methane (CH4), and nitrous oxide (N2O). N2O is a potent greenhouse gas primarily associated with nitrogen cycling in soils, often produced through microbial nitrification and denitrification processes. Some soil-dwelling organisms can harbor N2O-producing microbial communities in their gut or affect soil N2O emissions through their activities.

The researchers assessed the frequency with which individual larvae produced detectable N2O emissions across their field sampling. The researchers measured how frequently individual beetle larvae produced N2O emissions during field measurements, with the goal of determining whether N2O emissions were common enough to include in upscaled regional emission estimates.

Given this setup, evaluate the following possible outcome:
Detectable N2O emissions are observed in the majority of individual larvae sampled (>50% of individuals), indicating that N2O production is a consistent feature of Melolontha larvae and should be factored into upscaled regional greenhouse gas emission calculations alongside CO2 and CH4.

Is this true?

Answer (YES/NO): NO